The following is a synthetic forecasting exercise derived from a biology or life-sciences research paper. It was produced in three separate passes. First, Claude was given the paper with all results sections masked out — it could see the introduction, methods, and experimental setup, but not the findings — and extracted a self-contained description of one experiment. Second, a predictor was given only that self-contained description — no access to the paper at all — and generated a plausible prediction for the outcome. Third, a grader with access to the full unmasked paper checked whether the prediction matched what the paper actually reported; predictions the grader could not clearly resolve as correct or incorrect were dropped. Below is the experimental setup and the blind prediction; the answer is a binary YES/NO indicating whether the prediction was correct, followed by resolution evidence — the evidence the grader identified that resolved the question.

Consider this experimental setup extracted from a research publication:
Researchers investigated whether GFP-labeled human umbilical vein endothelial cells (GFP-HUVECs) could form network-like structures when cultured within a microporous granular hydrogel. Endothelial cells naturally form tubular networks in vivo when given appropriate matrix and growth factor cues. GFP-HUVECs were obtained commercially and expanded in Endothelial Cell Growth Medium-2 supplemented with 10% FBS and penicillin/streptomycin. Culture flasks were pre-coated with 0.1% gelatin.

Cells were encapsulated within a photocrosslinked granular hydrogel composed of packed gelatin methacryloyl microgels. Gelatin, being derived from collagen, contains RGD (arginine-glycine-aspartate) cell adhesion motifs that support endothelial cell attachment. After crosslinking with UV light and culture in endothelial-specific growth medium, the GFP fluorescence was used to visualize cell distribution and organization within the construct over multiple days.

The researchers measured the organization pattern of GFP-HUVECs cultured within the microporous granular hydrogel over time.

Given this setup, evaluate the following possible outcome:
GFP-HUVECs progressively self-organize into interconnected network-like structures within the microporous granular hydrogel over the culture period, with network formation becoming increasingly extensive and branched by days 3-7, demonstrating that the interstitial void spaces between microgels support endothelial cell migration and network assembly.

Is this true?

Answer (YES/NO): YES